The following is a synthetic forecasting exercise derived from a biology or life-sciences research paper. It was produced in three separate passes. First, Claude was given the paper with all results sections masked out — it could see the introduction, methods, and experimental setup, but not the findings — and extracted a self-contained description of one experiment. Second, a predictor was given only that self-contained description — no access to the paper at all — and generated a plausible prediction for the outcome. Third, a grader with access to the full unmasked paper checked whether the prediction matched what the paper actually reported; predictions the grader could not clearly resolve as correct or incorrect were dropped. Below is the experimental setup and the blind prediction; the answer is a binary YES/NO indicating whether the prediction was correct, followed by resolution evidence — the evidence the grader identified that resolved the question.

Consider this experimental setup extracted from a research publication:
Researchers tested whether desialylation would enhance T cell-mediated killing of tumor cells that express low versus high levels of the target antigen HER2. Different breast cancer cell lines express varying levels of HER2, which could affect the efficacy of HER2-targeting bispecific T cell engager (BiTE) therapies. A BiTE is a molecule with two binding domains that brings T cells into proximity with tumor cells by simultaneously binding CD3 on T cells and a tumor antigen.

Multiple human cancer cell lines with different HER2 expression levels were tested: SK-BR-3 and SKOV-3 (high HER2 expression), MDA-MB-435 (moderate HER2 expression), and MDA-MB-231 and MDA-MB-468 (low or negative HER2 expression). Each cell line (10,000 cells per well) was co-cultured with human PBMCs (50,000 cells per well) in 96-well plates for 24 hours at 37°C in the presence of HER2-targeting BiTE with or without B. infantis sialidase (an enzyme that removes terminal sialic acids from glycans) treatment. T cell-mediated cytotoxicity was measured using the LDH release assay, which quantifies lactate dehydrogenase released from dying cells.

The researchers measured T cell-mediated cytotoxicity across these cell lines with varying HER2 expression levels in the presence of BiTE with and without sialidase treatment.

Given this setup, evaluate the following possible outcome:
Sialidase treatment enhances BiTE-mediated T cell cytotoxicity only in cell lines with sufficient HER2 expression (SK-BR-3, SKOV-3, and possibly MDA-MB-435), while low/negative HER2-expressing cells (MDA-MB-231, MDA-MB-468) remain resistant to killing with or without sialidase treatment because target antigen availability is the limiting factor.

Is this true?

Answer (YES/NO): NO